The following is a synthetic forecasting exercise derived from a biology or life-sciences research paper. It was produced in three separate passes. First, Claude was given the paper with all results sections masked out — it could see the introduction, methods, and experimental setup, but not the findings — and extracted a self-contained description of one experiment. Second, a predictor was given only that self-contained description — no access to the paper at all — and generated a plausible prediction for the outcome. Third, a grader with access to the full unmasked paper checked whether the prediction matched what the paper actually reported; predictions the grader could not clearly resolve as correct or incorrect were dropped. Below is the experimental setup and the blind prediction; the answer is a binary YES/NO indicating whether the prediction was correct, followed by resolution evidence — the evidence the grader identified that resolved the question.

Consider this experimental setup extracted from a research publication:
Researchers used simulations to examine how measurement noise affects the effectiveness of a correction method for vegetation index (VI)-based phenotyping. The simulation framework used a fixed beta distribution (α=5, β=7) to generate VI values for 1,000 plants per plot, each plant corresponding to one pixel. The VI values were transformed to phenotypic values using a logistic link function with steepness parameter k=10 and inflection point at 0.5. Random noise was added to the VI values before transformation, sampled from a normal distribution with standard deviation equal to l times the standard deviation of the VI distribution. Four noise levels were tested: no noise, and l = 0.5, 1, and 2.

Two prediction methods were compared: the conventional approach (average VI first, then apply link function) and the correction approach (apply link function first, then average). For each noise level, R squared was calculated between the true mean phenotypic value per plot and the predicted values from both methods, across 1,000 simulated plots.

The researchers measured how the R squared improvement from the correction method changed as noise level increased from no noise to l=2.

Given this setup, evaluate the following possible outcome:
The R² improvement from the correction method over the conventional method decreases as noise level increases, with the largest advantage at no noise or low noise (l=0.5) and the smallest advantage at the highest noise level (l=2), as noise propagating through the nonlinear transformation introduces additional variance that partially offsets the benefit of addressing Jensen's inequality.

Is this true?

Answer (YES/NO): YES